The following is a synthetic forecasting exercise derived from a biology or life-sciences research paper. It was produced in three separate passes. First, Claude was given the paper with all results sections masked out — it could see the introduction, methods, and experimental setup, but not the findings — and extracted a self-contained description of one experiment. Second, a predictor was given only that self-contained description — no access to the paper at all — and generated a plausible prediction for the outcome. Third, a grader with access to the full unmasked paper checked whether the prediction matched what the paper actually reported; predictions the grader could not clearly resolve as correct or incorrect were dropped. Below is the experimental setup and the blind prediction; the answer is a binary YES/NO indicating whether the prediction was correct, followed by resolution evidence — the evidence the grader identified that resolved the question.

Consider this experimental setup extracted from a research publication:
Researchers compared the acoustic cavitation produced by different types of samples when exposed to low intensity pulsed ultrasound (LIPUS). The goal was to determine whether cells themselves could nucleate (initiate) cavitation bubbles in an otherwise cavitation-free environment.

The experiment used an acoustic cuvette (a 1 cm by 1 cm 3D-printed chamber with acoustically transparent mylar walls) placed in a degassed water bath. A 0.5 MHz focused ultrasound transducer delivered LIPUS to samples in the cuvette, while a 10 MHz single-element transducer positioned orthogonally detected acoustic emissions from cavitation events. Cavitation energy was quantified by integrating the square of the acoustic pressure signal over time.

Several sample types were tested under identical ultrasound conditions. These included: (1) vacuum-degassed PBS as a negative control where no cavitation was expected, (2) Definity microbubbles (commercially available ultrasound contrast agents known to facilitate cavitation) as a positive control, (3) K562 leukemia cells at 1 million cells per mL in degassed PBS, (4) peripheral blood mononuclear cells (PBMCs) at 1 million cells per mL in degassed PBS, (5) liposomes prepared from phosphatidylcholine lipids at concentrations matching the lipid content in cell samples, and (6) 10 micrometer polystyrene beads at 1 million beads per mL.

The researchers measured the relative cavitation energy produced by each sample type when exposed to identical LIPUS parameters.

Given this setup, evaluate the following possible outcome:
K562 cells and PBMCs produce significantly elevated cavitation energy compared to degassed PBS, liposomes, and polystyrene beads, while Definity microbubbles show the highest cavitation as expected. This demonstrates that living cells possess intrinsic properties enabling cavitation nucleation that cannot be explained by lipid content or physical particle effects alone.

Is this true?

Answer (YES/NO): NO